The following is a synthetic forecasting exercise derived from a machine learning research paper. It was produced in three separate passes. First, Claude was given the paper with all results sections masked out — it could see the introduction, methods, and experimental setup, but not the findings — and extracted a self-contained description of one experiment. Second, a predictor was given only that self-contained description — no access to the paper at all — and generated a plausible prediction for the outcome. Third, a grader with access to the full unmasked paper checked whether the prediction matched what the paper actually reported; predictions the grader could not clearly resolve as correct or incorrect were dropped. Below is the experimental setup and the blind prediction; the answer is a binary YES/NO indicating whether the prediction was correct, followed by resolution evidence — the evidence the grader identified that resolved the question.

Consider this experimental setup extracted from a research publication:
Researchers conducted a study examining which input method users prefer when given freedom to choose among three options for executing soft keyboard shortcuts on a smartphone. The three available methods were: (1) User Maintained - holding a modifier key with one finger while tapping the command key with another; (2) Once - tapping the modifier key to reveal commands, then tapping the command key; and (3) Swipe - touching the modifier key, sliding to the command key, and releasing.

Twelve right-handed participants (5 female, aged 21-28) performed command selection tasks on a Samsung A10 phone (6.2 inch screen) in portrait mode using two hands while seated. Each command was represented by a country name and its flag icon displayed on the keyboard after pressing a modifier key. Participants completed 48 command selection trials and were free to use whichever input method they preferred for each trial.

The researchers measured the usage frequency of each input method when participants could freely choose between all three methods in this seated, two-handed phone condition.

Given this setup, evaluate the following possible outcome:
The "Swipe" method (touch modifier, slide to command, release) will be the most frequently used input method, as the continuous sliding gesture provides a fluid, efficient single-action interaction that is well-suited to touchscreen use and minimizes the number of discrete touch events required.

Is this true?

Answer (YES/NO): NO